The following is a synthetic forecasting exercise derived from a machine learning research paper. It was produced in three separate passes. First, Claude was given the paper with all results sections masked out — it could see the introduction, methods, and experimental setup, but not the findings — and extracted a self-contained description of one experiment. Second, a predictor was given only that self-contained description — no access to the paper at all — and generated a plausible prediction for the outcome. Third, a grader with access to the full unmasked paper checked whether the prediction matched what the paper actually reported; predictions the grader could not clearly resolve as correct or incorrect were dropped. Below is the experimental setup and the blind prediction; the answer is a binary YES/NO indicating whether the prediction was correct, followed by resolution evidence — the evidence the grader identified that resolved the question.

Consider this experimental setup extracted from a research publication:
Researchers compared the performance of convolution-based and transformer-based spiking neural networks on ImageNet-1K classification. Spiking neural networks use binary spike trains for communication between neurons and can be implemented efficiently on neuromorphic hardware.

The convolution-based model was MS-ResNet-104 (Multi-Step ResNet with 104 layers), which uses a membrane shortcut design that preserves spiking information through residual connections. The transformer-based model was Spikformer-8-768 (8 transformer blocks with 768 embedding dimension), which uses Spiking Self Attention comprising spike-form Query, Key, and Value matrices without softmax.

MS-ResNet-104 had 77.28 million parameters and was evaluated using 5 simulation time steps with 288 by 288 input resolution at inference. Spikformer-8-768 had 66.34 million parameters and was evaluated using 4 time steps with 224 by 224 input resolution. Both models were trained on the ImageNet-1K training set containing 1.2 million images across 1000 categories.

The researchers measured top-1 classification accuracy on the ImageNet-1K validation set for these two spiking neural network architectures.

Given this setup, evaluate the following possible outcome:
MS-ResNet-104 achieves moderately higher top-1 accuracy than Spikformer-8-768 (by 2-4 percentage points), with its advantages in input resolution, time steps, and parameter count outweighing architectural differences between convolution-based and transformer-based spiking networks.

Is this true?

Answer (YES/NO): NO